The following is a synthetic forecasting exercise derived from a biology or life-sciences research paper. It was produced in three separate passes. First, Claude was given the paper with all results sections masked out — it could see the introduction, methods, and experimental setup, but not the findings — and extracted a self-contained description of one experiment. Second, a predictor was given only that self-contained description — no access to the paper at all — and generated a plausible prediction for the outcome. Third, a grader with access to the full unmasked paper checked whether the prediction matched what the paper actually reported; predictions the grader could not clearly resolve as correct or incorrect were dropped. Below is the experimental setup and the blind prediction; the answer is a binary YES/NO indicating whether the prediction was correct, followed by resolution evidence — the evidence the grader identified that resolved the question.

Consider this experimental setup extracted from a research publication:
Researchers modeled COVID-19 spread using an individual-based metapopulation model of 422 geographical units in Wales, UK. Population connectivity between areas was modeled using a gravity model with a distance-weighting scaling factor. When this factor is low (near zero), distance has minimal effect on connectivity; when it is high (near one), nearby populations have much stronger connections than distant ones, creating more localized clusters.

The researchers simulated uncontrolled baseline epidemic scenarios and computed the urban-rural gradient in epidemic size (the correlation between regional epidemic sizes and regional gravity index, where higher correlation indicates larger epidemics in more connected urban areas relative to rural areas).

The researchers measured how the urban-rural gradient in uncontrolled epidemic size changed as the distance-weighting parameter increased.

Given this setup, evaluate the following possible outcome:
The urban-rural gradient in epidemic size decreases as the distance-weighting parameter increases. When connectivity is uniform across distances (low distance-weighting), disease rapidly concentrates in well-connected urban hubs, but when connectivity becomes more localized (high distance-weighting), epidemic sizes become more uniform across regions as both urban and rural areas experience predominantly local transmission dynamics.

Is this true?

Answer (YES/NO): YES